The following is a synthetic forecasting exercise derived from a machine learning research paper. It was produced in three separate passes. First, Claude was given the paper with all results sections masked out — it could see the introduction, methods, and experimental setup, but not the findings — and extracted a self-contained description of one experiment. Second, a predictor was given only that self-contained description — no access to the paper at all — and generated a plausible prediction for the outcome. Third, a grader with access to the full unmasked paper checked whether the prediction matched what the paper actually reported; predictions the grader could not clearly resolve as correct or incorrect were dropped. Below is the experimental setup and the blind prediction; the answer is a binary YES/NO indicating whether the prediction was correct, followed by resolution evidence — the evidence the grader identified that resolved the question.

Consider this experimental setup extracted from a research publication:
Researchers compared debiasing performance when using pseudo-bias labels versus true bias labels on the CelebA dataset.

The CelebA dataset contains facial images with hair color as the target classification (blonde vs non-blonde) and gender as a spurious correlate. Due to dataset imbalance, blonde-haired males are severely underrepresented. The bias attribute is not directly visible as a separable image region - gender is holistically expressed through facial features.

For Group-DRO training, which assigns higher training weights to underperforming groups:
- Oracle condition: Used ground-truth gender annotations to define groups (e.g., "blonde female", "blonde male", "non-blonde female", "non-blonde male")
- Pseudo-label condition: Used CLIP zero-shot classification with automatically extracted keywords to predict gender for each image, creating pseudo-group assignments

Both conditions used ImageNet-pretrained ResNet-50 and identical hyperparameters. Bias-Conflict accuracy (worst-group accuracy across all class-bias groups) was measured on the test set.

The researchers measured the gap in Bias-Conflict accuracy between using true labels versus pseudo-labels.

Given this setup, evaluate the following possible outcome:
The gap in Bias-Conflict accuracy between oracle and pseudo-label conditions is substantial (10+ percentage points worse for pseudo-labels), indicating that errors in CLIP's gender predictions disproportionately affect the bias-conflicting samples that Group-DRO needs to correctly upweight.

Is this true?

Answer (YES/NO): NO